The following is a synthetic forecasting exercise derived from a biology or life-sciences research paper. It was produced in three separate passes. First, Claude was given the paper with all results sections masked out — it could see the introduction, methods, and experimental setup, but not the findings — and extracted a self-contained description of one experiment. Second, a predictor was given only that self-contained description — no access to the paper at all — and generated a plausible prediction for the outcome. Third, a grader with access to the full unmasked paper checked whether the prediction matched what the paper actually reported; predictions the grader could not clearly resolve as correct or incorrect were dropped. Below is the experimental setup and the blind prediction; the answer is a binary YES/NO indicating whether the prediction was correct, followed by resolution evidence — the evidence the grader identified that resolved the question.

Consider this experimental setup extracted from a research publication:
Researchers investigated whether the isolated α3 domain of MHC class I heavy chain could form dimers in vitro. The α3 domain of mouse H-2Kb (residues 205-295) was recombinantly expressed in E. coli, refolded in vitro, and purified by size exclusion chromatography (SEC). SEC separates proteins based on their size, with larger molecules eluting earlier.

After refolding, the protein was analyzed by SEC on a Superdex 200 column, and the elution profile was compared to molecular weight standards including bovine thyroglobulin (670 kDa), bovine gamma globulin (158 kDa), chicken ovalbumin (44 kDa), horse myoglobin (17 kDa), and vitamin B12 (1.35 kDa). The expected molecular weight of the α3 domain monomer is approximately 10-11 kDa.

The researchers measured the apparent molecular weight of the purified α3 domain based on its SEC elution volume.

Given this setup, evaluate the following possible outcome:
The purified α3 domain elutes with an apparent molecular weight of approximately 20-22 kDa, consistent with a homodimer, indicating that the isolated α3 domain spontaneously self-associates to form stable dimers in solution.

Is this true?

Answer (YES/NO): NO